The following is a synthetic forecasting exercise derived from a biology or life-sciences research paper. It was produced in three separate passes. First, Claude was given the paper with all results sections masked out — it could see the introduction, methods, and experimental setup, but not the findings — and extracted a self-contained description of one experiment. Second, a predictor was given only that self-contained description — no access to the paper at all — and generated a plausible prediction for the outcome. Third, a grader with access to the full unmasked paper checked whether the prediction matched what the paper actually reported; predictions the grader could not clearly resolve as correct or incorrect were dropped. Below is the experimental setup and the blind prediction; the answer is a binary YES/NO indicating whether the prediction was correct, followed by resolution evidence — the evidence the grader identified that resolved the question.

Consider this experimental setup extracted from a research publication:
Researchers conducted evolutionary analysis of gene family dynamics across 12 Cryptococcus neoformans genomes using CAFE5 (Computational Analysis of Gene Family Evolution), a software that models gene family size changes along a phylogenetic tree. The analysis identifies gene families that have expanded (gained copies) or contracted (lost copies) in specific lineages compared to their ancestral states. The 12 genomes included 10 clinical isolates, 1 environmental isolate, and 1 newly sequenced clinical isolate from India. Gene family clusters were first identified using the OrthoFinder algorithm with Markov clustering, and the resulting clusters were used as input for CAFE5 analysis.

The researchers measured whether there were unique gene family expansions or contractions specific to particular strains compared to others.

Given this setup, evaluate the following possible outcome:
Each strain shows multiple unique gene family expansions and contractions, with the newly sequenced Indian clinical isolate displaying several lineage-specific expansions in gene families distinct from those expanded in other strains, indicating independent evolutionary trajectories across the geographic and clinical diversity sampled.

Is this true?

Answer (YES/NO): NO